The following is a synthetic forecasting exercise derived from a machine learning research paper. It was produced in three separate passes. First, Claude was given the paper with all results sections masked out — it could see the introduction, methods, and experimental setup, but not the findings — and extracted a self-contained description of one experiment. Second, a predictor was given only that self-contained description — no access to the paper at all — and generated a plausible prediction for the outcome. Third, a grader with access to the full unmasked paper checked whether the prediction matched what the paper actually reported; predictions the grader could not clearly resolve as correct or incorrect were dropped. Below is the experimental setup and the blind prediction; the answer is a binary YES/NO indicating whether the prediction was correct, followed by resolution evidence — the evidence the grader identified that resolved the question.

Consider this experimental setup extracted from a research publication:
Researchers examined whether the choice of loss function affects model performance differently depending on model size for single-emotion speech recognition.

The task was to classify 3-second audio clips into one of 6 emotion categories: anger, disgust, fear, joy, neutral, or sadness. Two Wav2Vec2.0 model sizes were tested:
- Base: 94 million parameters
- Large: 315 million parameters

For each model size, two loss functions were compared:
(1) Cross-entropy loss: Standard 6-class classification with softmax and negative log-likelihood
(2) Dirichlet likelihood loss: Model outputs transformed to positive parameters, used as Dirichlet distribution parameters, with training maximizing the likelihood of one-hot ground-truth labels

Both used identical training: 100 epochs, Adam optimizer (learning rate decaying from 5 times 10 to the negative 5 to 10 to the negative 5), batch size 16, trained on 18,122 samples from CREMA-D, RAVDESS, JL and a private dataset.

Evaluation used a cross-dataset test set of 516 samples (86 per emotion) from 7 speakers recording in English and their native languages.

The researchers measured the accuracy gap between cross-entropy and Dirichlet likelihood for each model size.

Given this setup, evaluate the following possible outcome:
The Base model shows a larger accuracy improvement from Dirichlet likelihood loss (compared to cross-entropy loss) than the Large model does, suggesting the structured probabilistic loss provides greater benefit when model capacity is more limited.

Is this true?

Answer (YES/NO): NO